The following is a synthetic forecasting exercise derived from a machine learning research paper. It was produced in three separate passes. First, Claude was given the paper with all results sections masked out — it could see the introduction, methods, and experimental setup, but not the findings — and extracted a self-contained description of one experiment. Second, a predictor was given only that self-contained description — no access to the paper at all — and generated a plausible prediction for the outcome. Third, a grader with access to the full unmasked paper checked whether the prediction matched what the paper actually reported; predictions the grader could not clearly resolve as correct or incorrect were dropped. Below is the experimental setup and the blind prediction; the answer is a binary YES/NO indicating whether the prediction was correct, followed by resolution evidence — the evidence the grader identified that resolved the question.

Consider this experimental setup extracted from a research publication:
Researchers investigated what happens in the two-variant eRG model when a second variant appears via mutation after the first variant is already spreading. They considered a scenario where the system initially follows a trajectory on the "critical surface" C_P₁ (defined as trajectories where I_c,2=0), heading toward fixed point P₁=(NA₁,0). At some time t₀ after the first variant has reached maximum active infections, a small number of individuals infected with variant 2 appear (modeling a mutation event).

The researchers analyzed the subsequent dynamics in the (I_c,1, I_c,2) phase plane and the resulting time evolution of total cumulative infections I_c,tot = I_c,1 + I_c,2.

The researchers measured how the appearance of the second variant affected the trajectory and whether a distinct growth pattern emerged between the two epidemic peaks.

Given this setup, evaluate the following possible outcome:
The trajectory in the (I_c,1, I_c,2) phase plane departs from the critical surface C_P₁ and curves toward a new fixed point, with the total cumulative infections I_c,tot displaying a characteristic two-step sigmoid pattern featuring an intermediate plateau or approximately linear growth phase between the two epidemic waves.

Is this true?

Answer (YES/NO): YES